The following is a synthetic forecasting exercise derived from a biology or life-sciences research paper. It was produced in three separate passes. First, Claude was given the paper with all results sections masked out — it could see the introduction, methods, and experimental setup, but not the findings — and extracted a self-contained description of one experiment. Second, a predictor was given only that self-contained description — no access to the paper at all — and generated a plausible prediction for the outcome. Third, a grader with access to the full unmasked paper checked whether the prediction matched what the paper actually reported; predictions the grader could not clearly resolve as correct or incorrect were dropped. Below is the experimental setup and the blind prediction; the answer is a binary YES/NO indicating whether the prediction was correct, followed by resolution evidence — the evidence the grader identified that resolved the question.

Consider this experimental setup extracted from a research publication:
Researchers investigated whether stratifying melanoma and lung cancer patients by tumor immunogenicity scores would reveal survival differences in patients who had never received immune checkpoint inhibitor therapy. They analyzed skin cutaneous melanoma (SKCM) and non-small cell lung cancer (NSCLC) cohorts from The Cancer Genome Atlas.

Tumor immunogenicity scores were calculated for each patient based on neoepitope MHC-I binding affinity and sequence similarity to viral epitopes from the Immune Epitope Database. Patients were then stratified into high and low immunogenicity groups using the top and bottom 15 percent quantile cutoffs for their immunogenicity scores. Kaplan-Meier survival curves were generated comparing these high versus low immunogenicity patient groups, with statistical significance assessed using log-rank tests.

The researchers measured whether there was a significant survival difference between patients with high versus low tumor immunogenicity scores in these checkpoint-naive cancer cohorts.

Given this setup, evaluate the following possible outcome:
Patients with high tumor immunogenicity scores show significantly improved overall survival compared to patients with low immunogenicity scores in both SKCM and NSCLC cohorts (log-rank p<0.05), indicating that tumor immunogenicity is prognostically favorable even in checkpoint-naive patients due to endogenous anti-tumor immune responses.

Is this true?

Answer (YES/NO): NO